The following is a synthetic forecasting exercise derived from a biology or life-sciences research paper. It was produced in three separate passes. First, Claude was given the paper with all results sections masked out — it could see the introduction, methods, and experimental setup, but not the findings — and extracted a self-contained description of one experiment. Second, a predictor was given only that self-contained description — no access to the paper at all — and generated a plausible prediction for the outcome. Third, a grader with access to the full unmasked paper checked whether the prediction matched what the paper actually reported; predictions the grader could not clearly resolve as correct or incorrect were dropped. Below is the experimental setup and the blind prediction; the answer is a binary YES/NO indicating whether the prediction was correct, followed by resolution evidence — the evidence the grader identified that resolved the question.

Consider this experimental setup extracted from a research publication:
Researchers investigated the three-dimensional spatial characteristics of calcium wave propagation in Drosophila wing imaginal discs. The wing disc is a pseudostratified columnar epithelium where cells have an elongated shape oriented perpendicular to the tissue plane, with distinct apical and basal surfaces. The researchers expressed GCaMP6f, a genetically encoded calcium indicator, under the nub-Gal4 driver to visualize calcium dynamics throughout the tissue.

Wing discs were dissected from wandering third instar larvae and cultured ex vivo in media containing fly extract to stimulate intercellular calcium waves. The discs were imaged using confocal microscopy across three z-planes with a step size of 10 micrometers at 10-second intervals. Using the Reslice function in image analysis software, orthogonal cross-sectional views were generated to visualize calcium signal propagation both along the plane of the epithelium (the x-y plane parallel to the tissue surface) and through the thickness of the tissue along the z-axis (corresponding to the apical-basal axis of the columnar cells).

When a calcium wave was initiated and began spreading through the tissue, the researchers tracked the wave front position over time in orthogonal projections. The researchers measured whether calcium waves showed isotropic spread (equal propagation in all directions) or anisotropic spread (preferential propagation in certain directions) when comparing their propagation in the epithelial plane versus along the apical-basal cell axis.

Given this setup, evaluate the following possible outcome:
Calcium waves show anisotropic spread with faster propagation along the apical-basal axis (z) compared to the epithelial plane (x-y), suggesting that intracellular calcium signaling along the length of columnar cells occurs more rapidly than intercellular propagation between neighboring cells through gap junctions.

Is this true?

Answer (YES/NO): NO